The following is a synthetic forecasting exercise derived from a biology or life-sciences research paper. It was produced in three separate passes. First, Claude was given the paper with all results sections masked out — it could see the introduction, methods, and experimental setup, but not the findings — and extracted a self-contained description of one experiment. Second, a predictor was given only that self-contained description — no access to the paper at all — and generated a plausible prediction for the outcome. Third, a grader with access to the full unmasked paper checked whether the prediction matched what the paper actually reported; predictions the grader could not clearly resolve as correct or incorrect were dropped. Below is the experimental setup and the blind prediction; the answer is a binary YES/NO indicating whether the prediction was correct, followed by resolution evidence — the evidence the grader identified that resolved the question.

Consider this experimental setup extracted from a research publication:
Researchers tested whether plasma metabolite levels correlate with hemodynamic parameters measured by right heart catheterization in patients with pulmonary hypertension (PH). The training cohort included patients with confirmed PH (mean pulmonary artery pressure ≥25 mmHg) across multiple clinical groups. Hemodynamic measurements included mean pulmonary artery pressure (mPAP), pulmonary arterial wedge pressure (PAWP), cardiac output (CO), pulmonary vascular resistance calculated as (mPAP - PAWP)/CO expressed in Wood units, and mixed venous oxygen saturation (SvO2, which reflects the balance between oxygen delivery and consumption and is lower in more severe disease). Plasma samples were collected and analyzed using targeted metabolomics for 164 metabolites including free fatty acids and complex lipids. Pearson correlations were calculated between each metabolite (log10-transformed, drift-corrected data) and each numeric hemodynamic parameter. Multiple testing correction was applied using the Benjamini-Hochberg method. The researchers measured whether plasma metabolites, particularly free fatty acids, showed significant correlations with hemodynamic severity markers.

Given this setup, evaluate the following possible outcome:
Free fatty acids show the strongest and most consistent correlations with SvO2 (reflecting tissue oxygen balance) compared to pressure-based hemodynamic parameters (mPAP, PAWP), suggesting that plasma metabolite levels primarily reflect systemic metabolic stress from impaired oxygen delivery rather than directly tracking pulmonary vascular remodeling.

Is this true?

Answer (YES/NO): NO